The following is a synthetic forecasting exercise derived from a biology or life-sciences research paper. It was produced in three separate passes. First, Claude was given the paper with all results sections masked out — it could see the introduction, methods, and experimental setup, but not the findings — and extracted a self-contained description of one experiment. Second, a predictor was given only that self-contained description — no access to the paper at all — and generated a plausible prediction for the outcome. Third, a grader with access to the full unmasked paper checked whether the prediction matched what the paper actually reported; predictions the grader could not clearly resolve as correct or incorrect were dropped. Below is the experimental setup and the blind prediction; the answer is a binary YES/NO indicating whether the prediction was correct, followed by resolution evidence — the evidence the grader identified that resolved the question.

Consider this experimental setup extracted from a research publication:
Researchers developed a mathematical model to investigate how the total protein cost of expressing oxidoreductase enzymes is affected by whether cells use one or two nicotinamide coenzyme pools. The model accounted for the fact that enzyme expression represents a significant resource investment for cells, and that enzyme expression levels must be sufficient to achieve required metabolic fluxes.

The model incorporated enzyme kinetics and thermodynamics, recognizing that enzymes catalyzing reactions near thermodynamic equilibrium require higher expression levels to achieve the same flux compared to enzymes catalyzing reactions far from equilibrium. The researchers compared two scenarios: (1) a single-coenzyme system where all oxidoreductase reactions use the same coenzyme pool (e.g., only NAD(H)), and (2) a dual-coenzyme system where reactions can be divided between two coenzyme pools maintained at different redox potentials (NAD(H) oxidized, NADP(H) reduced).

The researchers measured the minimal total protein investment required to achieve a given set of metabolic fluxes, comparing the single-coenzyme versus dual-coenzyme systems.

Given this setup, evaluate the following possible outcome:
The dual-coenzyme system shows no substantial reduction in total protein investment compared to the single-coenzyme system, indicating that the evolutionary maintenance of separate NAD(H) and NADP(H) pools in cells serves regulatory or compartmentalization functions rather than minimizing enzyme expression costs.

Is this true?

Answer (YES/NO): NO